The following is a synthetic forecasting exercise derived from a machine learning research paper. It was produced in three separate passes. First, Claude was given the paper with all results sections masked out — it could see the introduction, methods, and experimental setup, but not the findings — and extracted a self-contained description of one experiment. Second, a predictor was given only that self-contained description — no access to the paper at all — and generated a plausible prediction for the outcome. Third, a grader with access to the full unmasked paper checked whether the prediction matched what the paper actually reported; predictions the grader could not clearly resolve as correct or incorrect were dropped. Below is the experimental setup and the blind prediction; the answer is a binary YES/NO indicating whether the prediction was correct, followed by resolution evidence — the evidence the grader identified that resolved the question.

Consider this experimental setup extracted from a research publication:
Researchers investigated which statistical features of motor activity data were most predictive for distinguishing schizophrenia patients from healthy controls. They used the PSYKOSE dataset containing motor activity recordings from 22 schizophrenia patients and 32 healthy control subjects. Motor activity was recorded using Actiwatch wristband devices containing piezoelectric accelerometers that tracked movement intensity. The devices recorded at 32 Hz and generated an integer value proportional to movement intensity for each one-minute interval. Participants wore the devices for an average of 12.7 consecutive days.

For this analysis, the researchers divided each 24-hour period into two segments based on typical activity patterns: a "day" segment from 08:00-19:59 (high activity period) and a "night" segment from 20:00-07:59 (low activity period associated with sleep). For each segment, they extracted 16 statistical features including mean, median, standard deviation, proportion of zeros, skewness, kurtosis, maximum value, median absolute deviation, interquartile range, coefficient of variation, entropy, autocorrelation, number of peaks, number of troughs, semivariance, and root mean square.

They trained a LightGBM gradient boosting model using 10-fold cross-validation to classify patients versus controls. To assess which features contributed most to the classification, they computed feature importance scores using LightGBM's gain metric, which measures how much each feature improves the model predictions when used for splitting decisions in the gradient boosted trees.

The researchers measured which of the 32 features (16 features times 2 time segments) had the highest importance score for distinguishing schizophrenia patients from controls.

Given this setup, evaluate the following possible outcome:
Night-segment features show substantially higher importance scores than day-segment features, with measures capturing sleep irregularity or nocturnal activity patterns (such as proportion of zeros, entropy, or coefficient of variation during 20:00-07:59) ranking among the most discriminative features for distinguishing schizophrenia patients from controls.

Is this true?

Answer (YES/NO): NO